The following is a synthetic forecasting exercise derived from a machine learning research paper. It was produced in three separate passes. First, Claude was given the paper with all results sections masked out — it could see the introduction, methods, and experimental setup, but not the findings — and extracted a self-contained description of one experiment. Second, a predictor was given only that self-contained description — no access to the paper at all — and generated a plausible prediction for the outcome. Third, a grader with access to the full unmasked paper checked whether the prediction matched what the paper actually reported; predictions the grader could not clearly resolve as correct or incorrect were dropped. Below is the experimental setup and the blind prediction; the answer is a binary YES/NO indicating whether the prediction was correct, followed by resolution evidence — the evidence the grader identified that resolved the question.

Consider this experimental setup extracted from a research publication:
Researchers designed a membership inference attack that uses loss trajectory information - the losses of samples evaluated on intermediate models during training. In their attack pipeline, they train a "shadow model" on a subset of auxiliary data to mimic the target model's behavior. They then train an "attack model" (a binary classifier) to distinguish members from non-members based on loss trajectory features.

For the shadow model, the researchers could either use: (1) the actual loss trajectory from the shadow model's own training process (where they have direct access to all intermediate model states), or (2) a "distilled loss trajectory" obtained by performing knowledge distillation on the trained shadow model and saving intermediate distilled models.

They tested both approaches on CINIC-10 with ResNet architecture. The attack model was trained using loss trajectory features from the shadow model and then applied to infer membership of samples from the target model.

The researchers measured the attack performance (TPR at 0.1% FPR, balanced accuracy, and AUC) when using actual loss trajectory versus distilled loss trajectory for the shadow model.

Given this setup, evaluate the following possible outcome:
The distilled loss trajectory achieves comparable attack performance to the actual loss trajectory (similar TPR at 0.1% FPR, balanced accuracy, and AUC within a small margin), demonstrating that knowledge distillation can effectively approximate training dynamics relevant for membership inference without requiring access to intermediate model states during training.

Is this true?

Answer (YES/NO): NO